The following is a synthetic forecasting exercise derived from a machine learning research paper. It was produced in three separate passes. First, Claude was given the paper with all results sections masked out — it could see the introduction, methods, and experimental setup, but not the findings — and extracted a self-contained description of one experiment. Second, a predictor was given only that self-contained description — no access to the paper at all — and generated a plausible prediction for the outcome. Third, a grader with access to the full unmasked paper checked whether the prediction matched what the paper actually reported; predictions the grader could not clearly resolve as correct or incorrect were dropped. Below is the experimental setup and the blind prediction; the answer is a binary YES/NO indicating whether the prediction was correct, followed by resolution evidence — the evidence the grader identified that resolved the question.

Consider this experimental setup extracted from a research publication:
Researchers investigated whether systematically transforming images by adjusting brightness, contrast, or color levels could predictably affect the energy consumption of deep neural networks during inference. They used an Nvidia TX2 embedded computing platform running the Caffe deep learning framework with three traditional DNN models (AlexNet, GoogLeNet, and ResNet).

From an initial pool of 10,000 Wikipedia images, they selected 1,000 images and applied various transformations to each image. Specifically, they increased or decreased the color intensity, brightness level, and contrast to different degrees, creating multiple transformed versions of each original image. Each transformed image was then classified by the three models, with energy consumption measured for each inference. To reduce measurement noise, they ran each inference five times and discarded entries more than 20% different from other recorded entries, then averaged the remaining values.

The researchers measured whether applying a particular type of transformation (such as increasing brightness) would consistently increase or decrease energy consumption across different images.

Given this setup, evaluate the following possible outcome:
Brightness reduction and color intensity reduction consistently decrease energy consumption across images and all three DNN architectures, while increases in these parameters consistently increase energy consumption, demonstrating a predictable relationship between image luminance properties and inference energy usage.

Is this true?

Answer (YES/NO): NO